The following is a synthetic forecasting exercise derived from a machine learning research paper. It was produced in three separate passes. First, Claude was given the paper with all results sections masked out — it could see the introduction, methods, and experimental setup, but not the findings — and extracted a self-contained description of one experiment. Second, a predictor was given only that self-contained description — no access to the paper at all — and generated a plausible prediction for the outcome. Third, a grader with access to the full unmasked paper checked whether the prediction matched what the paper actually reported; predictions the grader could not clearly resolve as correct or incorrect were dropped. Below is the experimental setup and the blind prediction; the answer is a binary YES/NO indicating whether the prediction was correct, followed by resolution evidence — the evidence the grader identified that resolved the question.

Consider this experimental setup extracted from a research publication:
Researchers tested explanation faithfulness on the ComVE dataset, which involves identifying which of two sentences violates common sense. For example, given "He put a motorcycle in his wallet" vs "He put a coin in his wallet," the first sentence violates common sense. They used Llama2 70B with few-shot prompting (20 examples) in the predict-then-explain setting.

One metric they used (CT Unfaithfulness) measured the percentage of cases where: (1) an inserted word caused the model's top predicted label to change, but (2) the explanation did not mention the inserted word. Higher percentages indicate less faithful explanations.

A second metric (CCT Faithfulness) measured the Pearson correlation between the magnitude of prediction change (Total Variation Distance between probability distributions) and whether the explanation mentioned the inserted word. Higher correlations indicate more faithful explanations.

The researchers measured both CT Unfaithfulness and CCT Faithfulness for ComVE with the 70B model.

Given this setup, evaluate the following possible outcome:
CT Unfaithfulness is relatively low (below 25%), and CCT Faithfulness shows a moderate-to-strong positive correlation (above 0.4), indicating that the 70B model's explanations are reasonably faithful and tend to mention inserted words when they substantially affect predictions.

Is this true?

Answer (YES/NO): NO